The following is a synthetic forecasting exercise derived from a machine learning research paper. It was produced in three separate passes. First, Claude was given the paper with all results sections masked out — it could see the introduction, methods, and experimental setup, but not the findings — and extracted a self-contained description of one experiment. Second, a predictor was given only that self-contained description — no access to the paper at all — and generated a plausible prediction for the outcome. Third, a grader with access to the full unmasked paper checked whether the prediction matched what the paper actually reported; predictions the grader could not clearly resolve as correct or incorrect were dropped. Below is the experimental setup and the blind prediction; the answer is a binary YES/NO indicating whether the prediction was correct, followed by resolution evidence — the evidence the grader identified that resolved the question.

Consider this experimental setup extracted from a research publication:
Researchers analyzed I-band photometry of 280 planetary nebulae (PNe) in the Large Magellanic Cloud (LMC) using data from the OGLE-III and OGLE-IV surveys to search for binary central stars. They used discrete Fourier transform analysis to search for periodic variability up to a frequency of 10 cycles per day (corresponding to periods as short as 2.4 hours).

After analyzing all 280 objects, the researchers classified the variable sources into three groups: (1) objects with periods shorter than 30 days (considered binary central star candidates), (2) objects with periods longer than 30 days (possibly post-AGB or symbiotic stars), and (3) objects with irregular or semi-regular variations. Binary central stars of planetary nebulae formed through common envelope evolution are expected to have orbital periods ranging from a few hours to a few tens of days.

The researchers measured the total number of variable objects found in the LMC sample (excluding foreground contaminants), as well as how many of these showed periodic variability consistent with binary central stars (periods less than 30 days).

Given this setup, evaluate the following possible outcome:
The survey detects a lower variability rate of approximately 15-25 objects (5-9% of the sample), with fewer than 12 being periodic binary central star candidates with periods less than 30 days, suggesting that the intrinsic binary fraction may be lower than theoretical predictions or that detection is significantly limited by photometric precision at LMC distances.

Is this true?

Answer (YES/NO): NO